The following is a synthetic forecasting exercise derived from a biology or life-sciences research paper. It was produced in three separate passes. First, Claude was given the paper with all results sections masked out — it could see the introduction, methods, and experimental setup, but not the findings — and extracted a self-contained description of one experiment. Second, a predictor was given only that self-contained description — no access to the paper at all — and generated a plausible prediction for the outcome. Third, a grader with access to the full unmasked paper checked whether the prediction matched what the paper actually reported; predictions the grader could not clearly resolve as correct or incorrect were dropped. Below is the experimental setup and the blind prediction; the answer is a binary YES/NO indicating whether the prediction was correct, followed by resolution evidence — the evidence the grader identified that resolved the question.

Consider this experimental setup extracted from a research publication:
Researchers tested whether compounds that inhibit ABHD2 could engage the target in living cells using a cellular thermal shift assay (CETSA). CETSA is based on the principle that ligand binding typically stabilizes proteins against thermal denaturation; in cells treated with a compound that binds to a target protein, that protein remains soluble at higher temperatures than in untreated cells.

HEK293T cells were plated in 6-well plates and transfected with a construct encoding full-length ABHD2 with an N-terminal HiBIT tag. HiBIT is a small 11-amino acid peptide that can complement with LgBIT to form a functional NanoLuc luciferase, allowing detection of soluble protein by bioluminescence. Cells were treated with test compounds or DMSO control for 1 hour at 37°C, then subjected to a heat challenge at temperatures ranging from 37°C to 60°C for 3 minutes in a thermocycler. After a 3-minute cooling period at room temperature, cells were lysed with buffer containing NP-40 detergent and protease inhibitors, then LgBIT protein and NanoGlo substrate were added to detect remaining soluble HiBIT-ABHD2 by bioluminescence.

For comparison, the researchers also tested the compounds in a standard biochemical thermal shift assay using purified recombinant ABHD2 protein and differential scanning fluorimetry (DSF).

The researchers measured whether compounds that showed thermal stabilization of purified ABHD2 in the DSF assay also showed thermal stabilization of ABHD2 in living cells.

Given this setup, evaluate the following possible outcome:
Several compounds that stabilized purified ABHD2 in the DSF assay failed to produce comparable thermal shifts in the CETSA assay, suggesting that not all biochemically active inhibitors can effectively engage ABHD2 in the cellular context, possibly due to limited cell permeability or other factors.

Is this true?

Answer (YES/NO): NO